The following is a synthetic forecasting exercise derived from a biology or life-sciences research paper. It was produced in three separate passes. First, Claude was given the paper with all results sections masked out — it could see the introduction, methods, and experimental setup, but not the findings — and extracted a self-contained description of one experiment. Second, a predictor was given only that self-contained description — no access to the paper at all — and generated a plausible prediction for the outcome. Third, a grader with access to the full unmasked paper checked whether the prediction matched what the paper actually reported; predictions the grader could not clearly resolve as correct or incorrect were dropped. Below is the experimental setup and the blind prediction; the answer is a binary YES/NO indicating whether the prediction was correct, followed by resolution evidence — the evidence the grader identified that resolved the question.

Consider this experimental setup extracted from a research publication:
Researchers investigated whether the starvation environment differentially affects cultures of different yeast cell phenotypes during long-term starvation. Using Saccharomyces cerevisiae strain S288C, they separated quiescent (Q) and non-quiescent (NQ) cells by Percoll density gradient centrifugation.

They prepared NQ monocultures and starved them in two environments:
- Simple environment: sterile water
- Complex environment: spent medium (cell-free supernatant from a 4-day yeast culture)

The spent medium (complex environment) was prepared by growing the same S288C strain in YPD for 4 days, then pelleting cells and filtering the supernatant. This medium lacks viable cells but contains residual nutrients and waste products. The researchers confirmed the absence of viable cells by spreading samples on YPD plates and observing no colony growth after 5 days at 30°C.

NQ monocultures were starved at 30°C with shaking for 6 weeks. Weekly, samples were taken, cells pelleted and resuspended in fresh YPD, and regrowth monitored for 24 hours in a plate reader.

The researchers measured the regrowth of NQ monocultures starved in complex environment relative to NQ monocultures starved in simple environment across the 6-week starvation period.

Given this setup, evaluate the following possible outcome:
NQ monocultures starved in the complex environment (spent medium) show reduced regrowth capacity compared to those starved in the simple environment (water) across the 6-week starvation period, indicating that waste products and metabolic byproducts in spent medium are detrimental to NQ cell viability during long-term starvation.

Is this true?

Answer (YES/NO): NO